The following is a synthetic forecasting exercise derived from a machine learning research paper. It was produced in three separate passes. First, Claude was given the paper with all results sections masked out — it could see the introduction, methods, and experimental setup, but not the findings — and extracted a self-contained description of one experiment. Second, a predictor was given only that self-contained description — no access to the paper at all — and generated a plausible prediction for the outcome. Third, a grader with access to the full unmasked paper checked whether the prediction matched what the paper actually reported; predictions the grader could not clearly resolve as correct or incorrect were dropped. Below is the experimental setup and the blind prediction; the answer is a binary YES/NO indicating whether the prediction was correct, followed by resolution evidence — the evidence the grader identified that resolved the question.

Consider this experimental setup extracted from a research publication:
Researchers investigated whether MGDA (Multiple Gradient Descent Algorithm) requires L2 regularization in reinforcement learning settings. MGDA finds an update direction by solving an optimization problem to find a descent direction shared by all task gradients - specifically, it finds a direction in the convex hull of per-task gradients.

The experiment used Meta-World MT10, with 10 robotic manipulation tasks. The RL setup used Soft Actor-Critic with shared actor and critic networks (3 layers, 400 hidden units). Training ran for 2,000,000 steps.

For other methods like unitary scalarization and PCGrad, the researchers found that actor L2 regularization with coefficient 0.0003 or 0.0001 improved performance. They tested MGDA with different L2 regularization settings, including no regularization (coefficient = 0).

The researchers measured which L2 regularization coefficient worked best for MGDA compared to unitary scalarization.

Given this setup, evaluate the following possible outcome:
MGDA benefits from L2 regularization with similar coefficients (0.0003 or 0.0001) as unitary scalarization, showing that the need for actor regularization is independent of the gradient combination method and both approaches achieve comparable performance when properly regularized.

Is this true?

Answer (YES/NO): NO